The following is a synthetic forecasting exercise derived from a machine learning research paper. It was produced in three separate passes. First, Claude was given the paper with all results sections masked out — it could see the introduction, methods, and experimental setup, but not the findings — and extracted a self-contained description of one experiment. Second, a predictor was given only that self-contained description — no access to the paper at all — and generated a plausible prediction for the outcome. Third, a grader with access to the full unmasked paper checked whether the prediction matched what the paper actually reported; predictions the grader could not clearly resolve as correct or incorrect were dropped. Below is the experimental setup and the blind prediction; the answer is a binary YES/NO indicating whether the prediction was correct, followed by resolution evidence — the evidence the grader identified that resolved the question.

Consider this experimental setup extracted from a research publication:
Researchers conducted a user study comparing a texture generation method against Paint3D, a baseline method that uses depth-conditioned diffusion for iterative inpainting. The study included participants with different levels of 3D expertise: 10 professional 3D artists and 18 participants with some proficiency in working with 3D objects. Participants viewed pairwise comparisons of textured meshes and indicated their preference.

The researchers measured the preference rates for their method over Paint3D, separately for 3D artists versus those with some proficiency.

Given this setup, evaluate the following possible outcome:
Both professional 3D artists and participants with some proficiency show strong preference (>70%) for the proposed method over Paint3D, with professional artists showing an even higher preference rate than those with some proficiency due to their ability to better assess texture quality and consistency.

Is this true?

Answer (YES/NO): NO